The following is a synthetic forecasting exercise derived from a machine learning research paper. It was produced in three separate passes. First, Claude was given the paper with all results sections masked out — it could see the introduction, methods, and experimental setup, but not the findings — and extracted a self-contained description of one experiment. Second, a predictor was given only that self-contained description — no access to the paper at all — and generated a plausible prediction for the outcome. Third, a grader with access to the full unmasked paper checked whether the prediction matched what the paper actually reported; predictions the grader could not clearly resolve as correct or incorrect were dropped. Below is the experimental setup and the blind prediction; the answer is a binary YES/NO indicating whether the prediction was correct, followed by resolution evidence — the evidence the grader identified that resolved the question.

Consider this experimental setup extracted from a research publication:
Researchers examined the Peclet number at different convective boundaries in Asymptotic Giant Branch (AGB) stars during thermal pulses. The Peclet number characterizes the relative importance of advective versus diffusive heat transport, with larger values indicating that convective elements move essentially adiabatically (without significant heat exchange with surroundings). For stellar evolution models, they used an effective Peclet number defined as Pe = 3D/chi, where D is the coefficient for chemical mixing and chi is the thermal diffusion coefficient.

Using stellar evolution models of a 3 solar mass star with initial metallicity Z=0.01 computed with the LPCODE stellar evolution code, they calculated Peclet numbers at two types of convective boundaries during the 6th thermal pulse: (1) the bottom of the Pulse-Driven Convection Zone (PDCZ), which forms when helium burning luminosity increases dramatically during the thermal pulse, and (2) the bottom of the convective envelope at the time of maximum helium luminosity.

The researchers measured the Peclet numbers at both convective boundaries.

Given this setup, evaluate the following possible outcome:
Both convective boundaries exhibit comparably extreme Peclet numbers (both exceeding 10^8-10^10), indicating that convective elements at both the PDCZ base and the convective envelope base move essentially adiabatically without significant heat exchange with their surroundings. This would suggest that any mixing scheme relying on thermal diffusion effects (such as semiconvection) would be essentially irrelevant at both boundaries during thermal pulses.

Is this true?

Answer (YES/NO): NO